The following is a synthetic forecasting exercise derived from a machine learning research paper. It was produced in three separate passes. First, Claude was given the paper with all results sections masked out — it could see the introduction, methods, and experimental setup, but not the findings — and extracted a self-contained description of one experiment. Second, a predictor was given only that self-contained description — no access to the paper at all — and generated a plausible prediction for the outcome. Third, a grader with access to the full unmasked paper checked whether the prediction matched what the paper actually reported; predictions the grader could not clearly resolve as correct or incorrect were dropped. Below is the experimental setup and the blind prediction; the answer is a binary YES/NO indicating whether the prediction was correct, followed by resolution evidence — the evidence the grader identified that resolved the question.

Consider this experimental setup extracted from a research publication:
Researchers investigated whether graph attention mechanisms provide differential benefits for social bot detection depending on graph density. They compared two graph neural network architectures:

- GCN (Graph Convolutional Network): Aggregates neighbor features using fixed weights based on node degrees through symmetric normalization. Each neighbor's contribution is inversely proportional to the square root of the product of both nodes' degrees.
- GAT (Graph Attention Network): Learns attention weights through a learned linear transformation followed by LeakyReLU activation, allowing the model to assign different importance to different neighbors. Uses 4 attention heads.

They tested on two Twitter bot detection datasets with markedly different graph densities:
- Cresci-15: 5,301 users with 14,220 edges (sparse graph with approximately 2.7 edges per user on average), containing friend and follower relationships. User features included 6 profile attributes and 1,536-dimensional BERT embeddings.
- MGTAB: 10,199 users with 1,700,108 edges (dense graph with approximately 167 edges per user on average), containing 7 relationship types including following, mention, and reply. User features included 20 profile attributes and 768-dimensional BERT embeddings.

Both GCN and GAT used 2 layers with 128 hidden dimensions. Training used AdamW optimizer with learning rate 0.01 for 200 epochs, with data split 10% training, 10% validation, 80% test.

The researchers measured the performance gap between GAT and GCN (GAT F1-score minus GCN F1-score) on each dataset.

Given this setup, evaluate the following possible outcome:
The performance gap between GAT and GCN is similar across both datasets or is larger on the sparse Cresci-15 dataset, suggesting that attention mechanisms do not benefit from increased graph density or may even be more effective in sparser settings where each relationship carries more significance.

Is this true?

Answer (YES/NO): YES